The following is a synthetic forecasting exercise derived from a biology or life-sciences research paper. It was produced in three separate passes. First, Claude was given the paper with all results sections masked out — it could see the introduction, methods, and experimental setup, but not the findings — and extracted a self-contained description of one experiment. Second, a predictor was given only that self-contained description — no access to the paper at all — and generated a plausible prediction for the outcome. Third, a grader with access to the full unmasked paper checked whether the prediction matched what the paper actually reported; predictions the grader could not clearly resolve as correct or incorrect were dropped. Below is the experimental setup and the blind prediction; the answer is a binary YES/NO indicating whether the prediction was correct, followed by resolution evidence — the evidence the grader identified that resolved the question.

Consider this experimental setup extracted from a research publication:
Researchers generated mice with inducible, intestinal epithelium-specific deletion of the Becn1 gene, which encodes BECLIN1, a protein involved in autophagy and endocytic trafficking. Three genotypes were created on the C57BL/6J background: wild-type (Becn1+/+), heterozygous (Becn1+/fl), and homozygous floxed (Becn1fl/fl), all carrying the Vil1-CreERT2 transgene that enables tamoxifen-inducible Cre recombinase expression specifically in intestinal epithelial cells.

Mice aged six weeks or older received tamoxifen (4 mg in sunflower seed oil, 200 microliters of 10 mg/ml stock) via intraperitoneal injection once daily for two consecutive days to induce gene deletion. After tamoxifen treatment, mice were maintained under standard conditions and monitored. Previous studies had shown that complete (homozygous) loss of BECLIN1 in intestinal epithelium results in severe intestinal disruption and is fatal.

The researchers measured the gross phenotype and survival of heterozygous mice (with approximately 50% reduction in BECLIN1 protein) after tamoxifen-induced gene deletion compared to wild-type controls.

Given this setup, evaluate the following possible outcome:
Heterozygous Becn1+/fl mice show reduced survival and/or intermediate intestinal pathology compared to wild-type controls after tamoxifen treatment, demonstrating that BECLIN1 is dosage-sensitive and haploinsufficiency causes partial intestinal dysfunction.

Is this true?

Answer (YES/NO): NO